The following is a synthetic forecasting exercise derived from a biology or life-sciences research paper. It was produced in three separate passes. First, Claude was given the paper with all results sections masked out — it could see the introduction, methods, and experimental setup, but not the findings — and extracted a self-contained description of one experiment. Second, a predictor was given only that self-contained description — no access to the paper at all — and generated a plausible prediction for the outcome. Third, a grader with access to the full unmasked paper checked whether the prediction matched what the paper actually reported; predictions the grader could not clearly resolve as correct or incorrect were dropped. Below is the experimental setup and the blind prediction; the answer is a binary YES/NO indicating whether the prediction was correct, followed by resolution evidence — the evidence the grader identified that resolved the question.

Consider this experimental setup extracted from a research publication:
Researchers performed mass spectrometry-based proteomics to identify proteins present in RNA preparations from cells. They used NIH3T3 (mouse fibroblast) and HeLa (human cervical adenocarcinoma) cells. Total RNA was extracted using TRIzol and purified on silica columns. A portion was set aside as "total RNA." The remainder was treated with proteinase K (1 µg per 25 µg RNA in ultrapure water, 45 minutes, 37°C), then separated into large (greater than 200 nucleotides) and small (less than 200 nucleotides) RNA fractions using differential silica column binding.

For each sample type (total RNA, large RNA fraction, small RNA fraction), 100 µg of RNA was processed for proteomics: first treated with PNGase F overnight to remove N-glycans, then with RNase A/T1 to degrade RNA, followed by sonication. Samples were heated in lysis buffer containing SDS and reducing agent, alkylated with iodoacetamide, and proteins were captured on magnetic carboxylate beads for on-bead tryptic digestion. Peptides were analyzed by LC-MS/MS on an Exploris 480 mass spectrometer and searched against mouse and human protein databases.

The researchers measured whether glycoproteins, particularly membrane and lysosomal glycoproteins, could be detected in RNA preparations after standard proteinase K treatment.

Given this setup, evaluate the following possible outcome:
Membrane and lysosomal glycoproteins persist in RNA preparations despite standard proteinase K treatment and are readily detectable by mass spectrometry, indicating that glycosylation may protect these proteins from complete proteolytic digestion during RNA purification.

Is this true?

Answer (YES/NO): YES